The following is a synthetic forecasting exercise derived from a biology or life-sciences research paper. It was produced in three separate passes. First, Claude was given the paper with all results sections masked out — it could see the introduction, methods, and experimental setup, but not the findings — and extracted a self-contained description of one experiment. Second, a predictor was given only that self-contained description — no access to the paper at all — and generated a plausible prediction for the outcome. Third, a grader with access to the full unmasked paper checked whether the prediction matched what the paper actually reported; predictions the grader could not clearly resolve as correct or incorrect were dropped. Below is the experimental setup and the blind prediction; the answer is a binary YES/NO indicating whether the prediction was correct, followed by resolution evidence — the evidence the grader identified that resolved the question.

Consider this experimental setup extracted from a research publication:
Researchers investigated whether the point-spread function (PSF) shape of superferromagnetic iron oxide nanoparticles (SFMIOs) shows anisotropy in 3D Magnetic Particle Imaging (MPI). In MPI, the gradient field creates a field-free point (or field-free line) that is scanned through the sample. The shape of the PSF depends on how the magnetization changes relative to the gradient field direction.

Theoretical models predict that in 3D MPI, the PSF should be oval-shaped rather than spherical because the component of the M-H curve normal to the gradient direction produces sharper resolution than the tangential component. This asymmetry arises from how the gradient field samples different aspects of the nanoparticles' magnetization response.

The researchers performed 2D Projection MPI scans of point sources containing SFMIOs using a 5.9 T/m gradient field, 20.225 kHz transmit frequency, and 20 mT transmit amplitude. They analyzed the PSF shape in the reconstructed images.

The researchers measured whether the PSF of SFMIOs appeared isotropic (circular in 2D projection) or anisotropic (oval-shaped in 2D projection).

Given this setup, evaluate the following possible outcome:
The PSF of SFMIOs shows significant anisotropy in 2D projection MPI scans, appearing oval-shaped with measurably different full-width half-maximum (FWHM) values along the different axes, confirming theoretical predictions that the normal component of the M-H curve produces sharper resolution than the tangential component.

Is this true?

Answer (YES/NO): YES